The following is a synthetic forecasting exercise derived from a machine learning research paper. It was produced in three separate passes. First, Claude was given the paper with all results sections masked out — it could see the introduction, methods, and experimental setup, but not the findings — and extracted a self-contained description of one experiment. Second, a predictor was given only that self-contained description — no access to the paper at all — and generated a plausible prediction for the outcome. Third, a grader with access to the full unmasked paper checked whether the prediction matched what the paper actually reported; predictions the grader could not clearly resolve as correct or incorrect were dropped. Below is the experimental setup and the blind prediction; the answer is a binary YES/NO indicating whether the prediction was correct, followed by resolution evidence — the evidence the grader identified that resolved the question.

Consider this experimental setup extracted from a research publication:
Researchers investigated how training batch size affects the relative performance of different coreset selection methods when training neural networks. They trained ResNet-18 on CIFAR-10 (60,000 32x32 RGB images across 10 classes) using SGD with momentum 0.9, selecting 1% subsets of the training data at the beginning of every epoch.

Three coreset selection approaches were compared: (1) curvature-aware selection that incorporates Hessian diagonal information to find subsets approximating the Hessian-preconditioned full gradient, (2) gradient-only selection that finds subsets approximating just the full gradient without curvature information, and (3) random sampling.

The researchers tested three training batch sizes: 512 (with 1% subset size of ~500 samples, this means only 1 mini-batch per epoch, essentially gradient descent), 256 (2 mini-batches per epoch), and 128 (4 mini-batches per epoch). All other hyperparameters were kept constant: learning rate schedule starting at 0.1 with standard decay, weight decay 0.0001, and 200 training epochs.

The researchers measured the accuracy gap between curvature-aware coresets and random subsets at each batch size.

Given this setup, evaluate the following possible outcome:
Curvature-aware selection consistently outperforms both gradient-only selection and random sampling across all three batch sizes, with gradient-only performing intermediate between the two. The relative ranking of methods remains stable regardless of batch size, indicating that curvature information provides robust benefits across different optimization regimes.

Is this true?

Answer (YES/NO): NO